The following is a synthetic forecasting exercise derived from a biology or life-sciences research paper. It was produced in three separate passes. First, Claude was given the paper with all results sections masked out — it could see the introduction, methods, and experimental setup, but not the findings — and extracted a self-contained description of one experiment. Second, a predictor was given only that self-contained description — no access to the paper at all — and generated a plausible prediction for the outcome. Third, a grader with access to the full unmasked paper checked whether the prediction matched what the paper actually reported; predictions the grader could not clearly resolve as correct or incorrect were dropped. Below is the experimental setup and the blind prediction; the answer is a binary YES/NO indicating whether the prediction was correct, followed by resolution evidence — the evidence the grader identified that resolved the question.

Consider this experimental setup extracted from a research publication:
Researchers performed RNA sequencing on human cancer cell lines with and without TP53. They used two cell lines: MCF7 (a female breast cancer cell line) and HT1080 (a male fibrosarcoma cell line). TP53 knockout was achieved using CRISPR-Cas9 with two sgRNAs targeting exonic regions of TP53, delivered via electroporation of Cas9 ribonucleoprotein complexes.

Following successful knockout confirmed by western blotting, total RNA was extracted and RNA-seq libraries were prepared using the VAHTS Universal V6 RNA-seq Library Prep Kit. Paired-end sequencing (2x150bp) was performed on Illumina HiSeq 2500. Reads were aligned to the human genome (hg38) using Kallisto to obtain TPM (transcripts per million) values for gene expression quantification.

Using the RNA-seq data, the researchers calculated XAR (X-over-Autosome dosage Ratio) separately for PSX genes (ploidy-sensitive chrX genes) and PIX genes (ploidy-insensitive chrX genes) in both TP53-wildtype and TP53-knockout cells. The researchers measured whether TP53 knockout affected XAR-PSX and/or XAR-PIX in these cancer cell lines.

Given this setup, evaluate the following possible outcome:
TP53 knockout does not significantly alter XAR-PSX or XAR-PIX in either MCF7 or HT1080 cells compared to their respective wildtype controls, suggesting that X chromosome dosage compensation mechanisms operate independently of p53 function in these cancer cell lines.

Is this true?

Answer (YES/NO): NO